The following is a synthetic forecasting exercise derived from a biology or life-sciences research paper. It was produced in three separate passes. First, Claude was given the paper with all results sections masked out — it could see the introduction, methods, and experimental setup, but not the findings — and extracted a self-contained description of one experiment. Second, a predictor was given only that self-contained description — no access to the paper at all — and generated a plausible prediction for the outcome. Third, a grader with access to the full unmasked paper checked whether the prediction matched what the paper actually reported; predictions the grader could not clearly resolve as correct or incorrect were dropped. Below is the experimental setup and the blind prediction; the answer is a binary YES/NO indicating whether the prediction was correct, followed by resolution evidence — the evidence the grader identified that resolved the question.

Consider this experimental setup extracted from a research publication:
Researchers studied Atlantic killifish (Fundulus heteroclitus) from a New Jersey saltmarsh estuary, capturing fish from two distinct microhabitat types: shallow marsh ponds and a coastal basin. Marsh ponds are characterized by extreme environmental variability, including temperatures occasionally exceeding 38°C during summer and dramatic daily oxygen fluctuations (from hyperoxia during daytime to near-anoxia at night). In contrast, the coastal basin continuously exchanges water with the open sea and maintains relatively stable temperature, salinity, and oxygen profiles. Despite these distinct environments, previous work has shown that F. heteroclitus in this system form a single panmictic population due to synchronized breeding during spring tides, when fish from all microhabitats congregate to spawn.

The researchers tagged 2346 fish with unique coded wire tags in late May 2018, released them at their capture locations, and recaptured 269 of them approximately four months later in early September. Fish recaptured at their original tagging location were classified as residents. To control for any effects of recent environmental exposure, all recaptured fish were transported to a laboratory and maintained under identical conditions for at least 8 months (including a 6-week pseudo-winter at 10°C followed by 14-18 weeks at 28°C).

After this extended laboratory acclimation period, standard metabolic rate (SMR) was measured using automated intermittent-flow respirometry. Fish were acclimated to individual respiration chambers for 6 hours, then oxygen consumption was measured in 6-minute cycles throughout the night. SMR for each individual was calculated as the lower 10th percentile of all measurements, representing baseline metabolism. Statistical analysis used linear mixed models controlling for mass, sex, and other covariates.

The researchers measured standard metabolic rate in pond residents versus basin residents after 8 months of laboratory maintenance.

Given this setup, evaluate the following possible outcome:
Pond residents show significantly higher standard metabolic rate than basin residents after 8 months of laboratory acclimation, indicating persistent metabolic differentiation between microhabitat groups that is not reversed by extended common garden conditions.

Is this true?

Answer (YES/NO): NO